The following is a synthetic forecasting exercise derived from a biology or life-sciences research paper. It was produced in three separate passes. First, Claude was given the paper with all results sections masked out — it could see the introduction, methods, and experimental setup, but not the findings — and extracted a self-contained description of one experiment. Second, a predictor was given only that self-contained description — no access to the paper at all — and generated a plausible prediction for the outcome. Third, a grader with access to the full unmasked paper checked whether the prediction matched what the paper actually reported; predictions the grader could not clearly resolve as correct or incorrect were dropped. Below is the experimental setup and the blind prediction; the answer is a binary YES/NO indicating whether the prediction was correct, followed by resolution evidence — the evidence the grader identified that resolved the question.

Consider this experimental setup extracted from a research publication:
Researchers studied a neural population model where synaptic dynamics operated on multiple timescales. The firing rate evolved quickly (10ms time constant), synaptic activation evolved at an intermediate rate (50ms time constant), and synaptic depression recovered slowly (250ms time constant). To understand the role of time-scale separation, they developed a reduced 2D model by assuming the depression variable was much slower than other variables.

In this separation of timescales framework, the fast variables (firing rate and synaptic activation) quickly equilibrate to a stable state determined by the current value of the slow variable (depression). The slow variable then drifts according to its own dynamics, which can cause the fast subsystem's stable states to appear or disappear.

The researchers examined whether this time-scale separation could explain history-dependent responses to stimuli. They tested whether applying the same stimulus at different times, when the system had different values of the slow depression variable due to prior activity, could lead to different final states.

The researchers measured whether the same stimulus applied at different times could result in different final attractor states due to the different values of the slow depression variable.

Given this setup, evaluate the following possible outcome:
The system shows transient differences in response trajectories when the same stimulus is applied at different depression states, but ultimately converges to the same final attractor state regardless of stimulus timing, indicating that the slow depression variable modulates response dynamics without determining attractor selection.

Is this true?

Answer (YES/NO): NO